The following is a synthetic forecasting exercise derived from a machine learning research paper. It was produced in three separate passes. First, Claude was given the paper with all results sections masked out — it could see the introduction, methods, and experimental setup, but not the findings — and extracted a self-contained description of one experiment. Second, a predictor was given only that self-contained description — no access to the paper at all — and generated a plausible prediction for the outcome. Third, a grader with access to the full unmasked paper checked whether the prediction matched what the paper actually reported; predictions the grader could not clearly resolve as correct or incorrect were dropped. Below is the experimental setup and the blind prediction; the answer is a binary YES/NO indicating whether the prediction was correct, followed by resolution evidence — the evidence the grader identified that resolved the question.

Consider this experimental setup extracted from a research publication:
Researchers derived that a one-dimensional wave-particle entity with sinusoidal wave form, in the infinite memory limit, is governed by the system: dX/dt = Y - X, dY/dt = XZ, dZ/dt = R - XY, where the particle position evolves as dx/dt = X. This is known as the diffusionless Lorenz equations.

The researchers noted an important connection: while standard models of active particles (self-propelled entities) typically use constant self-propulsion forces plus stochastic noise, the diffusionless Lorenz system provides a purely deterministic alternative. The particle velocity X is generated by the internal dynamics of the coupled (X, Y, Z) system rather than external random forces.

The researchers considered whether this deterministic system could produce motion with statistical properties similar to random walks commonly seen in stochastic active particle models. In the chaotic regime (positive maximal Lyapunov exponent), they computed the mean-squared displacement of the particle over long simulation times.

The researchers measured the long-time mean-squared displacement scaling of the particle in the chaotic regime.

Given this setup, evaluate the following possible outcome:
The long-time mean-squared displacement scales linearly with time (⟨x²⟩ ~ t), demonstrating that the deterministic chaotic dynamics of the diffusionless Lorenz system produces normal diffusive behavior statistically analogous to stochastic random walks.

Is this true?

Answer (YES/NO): YES